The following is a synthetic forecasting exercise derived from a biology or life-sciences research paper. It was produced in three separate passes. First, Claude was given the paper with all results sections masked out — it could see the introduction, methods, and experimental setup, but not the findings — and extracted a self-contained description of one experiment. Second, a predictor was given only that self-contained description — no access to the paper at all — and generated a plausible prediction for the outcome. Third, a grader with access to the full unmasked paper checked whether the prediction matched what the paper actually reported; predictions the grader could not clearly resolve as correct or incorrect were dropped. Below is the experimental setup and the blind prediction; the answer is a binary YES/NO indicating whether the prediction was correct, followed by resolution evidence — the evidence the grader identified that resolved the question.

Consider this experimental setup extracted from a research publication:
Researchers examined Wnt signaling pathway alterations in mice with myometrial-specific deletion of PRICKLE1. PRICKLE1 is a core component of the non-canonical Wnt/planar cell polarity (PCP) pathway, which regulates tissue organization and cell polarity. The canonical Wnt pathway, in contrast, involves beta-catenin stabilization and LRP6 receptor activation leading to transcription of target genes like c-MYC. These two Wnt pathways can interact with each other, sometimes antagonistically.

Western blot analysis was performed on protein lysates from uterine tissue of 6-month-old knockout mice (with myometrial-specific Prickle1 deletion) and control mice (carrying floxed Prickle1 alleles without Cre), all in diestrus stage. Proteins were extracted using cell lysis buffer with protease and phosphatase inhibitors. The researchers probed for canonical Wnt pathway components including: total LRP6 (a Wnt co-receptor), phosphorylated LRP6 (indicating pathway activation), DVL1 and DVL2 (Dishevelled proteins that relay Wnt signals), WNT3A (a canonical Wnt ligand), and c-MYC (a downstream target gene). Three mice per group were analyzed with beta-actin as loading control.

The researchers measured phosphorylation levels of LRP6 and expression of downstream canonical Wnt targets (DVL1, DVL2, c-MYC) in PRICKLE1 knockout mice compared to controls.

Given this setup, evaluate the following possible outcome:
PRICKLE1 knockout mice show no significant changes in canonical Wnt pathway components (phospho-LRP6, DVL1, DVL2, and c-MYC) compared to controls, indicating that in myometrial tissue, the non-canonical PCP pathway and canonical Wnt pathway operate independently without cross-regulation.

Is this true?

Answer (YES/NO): YES